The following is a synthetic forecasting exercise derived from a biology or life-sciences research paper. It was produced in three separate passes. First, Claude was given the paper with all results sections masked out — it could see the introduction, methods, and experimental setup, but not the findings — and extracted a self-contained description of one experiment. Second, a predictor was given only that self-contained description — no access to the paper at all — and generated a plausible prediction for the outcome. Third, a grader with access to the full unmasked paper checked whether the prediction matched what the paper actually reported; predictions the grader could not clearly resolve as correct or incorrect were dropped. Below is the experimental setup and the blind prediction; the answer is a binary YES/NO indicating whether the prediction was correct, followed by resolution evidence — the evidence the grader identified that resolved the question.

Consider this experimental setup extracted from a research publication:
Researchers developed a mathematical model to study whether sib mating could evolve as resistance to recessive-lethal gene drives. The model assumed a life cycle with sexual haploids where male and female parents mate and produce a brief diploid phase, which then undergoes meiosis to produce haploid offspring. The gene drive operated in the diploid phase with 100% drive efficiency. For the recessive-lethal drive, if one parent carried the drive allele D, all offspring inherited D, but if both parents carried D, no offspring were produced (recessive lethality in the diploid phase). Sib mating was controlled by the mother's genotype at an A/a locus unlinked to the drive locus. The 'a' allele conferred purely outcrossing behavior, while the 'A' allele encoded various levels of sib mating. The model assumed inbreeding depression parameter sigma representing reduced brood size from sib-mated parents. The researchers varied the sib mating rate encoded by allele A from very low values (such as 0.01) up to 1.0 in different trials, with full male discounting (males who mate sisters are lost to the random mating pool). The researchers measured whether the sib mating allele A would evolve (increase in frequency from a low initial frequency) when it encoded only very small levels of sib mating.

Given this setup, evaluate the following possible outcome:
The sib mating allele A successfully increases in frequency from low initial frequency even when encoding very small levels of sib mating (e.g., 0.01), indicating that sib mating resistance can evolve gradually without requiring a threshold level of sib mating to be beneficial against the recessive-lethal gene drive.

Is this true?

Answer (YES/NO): YES